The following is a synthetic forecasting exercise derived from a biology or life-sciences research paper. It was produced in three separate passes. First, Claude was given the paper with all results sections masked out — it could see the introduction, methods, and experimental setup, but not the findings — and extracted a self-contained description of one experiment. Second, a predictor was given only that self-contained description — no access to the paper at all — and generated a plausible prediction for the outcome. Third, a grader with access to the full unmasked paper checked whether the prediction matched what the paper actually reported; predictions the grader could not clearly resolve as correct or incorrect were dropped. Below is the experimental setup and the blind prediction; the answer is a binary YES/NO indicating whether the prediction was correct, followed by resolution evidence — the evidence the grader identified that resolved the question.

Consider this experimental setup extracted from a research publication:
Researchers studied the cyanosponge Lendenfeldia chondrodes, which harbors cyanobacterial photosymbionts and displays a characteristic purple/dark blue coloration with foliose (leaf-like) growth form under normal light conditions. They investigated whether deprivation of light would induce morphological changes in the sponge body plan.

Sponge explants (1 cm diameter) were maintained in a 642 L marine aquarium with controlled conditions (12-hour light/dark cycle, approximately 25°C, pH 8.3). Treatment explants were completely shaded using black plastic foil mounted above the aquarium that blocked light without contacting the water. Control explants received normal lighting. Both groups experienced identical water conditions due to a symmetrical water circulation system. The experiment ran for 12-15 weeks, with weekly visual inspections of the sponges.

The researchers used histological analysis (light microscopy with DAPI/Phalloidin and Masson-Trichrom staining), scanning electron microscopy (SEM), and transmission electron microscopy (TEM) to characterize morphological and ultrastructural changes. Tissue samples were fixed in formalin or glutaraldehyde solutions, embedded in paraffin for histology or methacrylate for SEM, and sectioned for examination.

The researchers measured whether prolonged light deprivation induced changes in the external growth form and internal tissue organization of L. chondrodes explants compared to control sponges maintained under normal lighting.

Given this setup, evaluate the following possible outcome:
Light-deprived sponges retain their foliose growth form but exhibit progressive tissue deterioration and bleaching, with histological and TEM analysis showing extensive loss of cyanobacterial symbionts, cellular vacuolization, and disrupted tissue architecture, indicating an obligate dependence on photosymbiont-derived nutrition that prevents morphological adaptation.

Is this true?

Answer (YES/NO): NO